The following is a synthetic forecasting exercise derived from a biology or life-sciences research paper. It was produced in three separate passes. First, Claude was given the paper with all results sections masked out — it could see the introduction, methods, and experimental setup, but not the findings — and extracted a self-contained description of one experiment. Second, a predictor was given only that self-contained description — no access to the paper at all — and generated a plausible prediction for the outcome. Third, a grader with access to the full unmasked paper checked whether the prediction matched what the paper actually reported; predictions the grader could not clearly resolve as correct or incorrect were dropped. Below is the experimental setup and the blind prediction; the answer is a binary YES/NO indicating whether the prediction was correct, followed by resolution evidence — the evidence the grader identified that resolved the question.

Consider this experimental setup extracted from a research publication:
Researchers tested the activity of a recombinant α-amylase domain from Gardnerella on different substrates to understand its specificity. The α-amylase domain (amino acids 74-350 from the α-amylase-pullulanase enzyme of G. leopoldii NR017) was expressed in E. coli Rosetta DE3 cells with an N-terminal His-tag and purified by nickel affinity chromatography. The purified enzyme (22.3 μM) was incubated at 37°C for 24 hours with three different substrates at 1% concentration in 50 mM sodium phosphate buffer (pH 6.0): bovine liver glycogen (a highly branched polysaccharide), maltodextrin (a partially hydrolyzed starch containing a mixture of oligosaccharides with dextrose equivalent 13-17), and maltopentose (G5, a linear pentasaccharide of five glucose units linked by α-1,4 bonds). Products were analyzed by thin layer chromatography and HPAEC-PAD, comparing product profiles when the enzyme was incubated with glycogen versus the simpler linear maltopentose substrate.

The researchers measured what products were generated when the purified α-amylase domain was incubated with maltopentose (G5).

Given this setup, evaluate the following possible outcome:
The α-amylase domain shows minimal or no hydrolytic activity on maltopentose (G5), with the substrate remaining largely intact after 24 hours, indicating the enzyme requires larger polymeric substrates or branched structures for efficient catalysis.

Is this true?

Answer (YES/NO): NO